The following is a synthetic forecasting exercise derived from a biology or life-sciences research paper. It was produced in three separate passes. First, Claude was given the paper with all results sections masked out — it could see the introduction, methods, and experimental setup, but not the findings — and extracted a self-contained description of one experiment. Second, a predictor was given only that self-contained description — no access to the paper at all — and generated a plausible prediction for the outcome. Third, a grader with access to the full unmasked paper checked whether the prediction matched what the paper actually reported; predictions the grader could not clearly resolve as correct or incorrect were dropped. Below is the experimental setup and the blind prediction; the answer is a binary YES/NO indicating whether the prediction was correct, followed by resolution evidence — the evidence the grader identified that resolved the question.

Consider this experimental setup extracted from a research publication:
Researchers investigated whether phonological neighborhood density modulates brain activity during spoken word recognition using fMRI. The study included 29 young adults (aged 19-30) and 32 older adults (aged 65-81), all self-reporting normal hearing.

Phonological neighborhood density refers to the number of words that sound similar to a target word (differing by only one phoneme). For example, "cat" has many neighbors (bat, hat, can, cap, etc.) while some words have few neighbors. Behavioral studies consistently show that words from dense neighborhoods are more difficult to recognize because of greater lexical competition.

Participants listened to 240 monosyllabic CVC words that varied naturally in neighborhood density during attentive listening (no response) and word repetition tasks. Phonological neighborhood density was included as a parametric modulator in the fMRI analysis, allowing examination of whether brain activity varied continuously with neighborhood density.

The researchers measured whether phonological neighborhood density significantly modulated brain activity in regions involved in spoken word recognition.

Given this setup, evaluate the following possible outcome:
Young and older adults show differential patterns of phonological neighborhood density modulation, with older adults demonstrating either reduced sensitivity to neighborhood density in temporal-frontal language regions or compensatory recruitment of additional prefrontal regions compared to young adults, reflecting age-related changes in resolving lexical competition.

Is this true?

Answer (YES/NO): NO